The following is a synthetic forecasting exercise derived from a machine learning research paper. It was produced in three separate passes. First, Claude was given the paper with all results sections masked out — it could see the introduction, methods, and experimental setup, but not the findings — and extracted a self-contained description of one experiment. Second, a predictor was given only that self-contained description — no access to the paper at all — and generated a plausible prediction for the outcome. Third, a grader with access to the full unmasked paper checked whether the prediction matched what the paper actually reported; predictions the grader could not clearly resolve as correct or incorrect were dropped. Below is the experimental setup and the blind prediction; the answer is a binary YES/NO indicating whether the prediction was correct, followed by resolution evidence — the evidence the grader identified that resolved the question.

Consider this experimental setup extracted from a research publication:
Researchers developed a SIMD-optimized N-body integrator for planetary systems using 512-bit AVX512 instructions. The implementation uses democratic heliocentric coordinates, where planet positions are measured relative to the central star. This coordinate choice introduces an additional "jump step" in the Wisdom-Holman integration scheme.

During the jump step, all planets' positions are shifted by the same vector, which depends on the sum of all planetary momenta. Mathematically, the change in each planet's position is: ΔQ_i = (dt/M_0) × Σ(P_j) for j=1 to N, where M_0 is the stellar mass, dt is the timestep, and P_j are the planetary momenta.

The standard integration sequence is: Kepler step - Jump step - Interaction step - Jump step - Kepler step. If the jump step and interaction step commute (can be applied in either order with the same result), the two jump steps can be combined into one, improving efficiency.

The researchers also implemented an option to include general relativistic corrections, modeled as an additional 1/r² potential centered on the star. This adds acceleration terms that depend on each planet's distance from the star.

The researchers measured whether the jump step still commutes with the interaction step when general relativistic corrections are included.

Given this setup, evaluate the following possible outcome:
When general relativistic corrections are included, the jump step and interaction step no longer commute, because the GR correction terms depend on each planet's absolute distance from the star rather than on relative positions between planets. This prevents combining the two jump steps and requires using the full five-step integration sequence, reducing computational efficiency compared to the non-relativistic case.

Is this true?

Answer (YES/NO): YES